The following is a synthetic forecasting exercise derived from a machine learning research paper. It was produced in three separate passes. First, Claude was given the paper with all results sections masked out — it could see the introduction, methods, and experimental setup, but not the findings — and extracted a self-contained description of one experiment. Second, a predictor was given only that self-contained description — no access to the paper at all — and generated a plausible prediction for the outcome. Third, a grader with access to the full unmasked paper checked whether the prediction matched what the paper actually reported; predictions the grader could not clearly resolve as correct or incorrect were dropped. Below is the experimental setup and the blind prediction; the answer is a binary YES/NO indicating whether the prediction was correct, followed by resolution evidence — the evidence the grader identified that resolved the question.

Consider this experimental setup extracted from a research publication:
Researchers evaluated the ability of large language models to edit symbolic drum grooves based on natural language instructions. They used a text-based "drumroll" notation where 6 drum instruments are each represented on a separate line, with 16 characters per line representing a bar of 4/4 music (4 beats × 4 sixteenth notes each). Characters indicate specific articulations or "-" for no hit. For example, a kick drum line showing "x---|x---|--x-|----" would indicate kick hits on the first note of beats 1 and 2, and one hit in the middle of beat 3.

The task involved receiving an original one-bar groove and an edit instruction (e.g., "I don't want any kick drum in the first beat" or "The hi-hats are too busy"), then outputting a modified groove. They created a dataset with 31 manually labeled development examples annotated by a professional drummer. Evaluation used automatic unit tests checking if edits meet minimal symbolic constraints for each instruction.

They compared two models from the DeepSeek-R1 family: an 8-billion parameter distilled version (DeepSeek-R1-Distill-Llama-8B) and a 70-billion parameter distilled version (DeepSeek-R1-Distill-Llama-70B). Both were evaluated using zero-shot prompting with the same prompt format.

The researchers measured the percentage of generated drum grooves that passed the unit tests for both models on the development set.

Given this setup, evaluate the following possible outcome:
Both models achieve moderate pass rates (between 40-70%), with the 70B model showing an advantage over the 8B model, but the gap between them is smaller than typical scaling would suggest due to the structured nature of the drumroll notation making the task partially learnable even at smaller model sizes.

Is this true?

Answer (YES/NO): NO